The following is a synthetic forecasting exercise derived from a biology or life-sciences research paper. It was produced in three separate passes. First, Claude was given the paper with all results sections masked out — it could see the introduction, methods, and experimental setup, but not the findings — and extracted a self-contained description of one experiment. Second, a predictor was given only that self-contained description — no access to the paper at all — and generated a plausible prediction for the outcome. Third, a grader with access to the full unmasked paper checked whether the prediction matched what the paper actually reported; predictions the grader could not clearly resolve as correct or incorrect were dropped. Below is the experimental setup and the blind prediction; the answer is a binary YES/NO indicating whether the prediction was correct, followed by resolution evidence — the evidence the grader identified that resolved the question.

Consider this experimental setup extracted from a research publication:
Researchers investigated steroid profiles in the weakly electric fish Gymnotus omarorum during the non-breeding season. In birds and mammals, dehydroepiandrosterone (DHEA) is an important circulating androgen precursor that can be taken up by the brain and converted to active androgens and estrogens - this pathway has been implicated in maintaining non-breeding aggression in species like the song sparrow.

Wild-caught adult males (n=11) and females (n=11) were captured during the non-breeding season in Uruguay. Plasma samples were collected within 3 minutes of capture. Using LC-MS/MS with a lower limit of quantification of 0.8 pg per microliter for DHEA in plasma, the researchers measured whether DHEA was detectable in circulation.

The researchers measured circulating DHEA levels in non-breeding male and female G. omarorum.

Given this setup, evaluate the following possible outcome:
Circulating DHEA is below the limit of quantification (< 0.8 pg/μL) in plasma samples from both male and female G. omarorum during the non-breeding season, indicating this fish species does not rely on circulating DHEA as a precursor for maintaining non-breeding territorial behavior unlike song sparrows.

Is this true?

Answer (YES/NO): YES